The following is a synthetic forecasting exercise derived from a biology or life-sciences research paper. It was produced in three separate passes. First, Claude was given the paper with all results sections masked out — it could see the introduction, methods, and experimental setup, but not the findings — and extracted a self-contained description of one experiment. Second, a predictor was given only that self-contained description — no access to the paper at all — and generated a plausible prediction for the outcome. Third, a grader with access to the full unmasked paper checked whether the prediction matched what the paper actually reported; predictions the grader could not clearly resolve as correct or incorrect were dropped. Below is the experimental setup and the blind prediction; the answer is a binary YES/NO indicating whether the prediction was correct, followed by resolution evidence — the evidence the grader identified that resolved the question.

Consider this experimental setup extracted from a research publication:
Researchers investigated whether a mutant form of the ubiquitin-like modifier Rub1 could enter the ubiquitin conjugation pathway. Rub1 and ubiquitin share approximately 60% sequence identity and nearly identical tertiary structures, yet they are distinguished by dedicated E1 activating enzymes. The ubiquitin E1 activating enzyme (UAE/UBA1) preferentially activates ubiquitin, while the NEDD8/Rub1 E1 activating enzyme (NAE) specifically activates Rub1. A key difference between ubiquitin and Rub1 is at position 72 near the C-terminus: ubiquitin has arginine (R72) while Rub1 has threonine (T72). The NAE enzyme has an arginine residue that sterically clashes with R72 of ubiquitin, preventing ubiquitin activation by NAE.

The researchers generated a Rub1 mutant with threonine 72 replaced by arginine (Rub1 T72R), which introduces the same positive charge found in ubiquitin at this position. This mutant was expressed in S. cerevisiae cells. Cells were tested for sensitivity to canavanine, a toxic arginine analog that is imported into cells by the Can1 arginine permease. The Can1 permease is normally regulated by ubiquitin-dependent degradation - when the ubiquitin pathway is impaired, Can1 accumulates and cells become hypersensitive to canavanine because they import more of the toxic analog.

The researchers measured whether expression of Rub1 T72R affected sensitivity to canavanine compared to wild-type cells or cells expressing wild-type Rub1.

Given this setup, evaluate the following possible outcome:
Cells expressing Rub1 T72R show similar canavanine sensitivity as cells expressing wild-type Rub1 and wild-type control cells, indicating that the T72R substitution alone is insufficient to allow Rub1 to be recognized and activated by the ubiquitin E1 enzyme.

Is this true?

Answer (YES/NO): NO